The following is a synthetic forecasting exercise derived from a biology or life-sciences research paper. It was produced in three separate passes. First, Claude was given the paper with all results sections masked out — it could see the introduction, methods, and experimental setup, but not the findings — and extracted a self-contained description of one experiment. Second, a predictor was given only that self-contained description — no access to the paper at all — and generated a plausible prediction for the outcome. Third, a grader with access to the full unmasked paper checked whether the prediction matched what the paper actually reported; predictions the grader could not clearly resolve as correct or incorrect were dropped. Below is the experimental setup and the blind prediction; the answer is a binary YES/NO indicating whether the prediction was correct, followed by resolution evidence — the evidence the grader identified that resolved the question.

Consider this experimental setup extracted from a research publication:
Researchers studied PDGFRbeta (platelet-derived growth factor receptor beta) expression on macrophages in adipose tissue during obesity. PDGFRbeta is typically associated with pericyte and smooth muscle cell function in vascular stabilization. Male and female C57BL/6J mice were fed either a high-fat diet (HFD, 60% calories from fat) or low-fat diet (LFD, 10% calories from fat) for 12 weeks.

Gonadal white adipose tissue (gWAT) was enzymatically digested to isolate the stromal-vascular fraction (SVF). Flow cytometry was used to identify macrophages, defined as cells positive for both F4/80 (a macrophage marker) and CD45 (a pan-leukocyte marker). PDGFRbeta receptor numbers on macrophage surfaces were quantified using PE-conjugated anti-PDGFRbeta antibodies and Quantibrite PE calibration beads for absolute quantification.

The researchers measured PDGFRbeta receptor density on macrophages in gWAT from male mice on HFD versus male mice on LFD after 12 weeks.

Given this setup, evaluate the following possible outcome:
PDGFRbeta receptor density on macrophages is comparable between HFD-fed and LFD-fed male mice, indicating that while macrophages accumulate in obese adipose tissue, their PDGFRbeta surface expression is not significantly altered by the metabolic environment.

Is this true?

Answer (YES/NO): NO